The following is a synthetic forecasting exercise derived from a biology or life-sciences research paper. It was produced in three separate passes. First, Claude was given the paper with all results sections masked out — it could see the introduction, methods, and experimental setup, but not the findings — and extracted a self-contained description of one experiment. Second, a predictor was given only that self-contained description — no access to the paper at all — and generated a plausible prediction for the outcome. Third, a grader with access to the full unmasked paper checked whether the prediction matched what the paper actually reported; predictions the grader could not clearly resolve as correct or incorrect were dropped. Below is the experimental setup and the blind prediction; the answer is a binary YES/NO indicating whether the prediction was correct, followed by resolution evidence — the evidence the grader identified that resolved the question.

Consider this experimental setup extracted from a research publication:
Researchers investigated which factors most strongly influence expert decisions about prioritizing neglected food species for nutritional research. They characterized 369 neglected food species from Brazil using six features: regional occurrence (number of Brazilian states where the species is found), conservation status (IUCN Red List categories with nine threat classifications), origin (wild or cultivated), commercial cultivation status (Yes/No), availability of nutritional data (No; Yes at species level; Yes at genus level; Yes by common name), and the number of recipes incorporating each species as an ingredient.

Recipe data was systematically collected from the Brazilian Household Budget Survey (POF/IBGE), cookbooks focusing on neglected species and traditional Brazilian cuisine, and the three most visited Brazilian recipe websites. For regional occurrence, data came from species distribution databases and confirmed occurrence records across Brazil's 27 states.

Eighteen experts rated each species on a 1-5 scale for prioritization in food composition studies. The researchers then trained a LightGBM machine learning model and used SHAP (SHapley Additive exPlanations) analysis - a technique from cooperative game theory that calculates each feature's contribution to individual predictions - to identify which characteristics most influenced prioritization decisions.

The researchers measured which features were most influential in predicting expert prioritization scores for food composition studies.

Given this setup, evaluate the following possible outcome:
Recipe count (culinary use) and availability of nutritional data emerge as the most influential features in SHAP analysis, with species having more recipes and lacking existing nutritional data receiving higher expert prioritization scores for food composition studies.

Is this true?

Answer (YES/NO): NO